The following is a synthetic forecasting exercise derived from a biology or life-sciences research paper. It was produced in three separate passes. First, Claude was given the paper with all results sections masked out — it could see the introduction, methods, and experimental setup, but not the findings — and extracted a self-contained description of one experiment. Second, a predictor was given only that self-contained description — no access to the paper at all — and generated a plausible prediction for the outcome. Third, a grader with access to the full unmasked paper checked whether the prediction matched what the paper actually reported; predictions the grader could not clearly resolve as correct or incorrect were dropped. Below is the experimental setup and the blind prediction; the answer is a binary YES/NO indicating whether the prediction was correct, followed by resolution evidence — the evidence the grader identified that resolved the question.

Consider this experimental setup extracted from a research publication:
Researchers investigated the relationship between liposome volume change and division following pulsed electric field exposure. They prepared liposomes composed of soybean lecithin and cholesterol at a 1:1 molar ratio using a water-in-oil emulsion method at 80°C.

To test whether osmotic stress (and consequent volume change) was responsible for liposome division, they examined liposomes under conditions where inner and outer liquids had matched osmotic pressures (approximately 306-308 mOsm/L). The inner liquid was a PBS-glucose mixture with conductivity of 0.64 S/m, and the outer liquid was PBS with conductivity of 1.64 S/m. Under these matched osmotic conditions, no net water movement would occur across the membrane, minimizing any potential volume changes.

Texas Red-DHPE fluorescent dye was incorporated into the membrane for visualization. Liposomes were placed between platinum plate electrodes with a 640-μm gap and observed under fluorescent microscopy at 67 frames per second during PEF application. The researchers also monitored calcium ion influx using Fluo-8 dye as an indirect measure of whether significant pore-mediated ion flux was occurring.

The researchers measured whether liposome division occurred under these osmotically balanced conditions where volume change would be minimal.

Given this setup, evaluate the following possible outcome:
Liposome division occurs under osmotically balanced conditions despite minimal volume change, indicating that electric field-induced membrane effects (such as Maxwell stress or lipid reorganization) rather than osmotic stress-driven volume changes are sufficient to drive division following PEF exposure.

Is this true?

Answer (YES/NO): YES